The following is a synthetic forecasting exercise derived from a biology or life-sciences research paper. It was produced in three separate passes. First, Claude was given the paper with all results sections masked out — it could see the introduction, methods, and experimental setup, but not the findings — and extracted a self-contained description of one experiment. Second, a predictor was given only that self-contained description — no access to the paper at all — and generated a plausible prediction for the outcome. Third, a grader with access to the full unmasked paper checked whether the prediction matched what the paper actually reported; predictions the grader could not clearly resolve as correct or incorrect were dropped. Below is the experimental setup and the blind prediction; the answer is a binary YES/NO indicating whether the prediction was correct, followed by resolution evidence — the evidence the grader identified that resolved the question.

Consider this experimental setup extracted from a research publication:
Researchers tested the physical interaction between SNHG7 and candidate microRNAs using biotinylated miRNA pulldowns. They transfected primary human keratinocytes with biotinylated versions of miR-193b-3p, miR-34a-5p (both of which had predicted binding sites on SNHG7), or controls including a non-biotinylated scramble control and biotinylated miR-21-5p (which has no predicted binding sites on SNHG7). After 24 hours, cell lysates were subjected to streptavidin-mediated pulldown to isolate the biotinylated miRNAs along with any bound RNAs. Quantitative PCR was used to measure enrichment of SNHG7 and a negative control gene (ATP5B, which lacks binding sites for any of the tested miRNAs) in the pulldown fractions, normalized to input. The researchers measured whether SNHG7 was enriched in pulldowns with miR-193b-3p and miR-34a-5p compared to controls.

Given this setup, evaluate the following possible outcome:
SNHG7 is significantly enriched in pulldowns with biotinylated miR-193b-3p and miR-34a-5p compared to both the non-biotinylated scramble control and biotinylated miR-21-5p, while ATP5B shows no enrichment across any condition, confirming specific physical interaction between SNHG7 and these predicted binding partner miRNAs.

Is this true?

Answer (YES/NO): YES